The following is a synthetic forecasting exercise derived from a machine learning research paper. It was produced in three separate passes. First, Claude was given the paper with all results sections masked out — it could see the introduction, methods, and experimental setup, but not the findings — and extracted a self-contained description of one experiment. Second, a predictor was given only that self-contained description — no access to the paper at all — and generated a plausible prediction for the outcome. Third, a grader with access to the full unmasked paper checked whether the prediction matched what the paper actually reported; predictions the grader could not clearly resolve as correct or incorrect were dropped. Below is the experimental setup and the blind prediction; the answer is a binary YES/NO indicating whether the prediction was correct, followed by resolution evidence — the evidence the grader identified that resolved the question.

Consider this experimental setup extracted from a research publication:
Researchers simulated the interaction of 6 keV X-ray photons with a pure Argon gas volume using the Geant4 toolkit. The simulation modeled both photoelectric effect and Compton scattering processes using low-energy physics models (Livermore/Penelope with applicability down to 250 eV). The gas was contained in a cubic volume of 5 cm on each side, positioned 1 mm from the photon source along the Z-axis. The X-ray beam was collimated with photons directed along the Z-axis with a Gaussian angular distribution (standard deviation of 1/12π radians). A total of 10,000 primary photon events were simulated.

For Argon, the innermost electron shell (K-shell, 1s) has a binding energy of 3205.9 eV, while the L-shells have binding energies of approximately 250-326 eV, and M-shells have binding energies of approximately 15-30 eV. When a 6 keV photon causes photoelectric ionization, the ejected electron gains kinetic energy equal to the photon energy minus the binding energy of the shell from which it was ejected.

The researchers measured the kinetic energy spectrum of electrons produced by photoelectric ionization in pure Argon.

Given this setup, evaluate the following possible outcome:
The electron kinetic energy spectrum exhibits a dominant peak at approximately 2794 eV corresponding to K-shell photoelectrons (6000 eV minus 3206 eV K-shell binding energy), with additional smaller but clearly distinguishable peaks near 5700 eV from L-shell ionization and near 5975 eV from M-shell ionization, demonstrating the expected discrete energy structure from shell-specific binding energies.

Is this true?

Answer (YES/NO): NO